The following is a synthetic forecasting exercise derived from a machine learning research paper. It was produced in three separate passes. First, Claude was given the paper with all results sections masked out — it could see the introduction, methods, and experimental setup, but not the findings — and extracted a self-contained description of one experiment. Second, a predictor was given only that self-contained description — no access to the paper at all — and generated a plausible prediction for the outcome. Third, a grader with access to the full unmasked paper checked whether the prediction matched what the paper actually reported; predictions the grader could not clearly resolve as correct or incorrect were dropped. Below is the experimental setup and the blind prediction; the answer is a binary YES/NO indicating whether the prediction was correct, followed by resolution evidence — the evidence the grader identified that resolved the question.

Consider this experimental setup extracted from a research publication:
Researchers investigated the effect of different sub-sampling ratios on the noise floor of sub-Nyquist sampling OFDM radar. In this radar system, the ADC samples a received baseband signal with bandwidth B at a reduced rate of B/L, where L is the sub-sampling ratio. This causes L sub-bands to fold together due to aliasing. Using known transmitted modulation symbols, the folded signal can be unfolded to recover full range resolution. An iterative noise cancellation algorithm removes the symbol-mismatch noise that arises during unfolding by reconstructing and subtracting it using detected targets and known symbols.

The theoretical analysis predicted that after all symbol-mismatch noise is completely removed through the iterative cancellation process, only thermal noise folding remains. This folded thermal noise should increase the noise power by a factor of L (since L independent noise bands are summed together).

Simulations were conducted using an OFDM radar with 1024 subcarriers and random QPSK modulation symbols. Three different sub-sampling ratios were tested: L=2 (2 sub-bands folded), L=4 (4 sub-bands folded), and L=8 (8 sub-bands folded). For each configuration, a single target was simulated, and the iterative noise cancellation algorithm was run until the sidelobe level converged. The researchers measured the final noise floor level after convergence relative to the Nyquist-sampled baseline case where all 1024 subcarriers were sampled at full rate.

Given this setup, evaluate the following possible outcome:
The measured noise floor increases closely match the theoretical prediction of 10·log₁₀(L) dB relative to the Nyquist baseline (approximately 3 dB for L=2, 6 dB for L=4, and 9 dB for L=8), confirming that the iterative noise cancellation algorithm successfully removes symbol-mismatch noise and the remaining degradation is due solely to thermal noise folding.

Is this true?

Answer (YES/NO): YES